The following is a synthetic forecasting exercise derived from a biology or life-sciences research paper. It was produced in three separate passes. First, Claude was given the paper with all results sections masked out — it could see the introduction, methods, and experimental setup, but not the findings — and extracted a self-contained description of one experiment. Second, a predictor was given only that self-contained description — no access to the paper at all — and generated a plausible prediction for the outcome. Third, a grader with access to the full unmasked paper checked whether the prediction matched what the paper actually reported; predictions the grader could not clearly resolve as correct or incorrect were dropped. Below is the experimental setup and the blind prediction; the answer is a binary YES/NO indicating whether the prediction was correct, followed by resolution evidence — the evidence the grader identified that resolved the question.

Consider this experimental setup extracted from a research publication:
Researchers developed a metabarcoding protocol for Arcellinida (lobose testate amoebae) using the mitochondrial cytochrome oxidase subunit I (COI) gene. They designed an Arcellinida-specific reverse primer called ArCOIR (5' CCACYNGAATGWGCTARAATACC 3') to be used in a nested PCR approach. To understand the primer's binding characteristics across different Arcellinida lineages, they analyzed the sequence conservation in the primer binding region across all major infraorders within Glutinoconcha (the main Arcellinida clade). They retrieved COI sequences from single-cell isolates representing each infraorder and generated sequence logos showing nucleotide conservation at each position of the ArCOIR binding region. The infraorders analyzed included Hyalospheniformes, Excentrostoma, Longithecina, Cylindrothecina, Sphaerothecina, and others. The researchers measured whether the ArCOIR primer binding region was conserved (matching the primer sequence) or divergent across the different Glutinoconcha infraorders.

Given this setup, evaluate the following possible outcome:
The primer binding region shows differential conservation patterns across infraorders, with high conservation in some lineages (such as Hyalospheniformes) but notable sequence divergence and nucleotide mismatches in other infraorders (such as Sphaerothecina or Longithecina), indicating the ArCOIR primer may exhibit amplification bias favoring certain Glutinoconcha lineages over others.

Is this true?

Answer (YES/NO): NO